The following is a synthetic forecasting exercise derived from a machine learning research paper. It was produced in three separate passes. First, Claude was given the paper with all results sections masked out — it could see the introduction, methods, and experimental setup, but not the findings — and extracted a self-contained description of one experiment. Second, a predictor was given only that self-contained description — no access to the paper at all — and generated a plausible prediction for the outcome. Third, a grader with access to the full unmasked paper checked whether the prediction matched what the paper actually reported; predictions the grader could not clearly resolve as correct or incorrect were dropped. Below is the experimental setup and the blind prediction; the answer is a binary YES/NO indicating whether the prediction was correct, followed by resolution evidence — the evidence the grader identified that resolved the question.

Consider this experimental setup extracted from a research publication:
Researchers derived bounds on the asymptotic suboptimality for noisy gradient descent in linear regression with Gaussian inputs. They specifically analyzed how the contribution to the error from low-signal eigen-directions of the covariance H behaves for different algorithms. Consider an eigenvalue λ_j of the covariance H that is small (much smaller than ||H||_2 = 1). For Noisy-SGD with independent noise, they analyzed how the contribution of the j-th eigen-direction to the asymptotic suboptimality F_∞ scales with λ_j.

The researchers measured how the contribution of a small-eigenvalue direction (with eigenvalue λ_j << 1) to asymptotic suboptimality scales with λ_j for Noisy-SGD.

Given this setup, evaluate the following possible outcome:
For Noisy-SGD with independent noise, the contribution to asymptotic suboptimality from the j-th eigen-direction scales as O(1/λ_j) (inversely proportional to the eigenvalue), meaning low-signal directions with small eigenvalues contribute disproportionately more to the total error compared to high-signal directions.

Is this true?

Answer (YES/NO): NO